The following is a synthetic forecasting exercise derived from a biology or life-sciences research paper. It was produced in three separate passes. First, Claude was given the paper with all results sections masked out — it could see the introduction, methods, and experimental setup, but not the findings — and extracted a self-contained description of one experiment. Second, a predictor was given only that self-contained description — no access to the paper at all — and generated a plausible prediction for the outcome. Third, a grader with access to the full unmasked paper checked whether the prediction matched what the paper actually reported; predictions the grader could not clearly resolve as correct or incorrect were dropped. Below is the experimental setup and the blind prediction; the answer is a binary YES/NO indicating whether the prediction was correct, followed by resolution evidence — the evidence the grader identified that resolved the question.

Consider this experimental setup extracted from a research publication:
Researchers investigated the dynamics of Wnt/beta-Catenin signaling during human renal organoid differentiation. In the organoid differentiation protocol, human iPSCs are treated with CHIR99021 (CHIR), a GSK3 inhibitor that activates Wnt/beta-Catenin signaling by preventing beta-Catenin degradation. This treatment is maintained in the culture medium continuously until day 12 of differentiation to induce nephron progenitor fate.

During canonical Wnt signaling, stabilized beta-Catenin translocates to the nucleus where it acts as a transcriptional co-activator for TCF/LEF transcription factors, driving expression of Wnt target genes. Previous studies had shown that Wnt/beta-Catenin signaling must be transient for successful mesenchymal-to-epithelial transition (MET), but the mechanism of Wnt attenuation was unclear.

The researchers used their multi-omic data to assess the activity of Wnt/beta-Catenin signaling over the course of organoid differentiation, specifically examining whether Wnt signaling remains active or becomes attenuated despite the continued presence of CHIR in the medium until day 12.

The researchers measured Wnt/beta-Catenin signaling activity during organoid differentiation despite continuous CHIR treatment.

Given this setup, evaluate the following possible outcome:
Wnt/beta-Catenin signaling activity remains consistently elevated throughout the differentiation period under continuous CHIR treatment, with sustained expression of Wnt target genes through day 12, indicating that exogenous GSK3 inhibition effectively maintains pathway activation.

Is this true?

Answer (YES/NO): NO